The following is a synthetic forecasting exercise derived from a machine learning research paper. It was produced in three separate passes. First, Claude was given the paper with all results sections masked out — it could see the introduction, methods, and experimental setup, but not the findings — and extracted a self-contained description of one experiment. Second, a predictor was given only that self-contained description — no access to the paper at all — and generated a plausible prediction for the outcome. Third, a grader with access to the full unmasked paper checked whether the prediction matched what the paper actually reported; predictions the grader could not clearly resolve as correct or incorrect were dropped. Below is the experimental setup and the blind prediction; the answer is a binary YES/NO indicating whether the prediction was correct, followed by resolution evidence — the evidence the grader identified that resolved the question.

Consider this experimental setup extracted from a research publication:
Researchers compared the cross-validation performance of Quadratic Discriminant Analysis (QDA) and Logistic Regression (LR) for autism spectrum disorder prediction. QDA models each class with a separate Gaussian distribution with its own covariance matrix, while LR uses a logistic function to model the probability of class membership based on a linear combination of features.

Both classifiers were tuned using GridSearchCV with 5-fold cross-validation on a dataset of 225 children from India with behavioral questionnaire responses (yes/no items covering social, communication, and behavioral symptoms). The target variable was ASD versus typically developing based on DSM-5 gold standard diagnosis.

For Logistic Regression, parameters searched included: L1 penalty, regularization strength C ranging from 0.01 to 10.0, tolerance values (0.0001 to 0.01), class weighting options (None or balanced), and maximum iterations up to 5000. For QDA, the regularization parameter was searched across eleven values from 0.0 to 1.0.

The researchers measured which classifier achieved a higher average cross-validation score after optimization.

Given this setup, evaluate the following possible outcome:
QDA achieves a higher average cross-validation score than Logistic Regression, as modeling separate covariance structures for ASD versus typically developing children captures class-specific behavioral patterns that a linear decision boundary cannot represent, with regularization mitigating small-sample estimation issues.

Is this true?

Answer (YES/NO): NO